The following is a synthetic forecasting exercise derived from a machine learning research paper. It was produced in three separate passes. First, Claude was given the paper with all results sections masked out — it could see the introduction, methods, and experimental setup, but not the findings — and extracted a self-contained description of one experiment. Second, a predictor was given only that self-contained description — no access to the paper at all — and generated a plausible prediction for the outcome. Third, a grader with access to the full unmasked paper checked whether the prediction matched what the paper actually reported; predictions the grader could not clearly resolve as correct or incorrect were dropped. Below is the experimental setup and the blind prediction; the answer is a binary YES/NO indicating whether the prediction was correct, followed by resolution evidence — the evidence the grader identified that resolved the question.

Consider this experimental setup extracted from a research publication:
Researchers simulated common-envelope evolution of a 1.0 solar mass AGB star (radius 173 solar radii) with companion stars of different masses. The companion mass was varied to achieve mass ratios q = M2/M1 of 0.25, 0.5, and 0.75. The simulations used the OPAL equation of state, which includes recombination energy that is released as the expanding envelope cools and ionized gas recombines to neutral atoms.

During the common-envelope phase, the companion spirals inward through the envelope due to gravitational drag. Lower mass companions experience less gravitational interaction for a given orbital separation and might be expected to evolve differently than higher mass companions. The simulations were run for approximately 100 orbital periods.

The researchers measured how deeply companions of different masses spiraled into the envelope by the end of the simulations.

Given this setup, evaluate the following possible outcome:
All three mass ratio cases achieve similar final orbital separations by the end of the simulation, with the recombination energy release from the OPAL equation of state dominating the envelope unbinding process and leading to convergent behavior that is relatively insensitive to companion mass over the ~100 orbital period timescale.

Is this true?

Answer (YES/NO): NO